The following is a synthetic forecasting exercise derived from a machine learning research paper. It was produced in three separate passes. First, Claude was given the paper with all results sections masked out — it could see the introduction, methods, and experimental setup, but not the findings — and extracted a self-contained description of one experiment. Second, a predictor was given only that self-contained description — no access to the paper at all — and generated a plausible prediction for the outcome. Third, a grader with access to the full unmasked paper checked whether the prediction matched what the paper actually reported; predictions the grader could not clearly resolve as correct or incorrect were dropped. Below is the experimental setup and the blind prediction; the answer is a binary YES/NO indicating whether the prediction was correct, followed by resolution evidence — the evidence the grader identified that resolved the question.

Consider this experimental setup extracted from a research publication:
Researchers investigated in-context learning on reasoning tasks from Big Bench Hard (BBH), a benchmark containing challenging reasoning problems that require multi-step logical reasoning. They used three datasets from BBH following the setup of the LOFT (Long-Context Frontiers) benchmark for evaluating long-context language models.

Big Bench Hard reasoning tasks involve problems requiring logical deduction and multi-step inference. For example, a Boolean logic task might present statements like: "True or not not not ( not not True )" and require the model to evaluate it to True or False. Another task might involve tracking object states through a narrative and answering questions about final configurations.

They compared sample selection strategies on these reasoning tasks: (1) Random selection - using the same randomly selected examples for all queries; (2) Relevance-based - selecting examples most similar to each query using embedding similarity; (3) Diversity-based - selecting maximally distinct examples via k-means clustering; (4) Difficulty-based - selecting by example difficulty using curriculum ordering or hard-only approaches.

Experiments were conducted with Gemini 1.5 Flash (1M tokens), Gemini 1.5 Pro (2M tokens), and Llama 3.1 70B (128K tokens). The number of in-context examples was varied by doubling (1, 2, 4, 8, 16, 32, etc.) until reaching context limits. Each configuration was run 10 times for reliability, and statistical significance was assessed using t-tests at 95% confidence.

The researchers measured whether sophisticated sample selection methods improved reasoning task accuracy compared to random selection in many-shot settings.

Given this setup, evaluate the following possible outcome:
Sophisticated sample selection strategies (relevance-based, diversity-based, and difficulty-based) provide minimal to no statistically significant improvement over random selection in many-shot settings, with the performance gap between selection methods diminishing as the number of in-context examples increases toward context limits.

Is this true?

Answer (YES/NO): YES